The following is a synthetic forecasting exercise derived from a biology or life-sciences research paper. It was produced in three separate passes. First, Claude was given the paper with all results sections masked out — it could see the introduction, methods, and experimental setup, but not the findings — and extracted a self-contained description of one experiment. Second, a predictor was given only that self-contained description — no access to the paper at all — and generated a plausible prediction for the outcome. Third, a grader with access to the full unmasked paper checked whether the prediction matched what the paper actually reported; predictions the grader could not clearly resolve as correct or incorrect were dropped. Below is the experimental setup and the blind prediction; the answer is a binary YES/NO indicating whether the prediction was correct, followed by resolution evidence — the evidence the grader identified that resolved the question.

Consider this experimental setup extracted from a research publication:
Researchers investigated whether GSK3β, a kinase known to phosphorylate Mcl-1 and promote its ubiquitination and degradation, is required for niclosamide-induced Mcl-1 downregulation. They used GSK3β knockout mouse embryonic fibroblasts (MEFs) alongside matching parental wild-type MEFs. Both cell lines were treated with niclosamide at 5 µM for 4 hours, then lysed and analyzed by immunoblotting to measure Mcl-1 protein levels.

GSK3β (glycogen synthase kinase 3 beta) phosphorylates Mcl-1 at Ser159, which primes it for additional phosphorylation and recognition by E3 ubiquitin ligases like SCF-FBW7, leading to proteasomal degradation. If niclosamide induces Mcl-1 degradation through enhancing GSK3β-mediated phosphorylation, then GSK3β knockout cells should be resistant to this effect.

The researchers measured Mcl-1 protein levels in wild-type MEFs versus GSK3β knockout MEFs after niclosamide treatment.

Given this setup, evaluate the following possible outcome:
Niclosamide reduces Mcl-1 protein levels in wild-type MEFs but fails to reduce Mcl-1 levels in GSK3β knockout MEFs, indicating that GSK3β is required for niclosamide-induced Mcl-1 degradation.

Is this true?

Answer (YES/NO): NO